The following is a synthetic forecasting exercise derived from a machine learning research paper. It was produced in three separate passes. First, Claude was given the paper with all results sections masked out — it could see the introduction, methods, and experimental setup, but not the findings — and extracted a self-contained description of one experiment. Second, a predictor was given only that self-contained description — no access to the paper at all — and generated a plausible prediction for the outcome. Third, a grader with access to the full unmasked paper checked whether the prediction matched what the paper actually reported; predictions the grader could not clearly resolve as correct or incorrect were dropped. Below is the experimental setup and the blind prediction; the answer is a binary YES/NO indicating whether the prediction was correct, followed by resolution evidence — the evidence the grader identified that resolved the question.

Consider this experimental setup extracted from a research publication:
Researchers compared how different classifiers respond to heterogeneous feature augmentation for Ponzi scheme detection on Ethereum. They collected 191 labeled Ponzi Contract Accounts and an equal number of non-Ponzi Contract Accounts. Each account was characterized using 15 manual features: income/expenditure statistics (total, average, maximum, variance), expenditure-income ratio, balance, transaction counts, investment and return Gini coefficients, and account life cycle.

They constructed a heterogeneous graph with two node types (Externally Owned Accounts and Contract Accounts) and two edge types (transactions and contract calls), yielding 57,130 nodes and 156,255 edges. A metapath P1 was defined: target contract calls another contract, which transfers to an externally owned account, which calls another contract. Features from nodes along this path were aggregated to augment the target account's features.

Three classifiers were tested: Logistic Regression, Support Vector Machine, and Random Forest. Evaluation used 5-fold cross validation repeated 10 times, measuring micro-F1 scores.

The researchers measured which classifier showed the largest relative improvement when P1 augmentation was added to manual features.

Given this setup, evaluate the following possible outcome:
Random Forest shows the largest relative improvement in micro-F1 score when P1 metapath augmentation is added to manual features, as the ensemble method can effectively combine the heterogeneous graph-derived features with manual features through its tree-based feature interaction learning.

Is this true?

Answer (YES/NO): NO